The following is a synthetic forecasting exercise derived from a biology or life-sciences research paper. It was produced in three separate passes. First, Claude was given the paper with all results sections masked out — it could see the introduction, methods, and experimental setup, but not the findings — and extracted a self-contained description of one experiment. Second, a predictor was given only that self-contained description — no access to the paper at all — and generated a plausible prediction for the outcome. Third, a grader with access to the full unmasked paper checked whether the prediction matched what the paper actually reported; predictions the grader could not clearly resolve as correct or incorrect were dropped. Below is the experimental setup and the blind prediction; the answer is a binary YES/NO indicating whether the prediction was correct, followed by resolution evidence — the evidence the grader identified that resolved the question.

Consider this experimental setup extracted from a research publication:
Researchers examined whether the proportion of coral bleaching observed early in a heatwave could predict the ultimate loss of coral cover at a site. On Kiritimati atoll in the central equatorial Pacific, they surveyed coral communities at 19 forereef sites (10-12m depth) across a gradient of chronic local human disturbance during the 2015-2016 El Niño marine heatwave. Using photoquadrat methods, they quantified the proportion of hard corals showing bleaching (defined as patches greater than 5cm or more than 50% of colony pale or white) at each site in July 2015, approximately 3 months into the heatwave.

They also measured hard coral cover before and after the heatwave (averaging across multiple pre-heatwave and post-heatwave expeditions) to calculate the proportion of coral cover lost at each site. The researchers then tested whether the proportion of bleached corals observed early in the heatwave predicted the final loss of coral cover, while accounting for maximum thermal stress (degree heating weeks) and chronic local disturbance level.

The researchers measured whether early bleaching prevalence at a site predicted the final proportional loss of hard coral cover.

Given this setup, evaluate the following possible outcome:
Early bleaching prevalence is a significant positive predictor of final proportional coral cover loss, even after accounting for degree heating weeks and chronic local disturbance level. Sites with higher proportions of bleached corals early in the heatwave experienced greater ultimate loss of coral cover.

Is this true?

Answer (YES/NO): NO